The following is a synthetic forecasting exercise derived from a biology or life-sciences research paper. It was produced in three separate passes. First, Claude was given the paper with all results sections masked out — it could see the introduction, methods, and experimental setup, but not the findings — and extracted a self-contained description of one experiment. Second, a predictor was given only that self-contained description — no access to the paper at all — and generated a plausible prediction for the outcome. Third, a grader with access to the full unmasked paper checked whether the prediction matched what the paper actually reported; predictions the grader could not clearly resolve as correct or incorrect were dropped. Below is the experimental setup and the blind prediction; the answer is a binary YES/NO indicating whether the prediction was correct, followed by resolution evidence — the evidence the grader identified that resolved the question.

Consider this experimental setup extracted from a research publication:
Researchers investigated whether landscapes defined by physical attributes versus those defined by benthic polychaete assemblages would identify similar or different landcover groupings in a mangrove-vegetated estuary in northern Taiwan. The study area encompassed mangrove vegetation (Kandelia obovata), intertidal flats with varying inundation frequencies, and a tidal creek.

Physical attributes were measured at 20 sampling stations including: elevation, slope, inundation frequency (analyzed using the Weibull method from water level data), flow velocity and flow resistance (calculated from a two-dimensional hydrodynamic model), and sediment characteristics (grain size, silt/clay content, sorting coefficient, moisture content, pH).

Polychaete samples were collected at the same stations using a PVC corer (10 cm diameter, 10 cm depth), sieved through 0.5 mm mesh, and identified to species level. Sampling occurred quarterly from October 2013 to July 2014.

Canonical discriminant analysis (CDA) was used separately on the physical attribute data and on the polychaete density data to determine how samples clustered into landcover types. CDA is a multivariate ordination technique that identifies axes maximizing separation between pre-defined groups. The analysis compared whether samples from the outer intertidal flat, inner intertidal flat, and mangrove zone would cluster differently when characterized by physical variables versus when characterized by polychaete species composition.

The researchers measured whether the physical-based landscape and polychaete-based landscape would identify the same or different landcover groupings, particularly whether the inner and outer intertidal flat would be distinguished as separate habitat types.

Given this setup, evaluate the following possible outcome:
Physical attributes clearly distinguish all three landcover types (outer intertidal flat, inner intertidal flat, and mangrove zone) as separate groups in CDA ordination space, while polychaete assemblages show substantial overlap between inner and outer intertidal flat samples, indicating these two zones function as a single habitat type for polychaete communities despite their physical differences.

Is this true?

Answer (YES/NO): NO